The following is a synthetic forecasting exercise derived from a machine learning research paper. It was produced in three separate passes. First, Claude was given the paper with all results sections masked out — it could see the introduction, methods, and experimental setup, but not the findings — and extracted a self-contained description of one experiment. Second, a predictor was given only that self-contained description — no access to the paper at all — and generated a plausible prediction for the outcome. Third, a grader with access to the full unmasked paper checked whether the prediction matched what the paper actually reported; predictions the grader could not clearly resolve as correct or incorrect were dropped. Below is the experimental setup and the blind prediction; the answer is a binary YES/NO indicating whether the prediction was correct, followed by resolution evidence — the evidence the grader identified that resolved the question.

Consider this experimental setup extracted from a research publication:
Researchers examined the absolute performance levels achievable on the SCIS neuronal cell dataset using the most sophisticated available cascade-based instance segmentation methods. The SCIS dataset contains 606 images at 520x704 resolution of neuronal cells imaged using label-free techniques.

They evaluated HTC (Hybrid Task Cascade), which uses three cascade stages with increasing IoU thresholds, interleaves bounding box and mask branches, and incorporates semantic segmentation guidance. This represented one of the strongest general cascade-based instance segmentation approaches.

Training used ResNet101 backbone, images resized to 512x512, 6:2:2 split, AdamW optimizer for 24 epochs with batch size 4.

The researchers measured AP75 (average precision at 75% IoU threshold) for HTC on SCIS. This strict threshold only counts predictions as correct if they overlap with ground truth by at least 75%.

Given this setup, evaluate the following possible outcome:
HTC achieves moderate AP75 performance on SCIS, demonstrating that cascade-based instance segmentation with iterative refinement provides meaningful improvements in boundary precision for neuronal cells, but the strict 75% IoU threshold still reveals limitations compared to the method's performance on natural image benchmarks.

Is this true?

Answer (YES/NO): NO